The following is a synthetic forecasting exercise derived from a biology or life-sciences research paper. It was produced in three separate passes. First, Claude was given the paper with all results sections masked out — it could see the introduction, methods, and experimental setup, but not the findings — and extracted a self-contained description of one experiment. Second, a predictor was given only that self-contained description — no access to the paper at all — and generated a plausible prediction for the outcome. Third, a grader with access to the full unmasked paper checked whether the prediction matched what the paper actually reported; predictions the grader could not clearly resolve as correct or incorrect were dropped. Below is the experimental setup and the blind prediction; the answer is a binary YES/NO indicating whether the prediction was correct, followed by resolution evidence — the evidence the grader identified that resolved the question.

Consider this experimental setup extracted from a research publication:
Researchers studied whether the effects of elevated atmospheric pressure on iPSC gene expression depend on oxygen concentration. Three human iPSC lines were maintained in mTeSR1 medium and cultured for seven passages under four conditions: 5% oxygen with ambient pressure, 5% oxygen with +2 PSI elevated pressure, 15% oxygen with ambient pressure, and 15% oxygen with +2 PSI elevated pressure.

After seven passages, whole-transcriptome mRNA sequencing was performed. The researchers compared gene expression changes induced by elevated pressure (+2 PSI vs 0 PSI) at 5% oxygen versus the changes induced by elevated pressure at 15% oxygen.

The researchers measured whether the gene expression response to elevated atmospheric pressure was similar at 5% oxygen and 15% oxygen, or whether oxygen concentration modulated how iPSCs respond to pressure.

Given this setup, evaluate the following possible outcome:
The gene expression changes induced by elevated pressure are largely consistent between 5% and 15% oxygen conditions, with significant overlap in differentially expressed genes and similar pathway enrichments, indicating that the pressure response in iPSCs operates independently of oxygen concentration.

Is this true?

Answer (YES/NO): NO